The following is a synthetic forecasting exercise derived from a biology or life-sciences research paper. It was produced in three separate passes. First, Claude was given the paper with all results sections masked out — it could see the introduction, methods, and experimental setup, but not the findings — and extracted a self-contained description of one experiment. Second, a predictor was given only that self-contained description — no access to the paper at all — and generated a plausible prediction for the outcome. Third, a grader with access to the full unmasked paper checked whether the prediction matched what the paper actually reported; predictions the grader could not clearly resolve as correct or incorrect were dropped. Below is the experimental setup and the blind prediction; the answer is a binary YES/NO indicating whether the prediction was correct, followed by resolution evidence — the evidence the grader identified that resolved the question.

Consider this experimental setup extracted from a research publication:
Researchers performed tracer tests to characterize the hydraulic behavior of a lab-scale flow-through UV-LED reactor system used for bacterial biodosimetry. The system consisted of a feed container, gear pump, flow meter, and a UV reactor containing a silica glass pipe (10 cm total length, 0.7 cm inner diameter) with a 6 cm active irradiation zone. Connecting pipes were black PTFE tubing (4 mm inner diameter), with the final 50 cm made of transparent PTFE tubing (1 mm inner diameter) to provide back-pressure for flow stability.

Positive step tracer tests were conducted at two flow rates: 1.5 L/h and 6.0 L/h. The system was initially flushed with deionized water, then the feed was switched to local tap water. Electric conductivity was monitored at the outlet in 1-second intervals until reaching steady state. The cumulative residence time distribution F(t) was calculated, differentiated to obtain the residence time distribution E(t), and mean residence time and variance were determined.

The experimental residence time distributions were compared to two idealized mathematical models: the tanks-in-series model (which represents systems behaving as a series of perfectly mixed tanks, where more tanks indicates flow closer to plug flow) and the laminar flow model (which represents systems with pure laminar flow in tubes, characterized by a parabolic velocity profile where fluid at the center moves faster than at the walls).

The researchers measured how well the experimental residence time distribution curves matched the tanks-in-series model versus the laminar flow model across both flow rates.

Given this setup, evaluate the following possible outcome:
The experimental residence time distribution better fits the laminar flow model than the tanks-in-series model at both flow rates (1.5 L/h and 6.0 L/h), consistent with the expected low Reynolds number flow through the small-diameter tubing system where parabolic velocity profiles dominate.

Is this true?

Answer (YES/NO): NO